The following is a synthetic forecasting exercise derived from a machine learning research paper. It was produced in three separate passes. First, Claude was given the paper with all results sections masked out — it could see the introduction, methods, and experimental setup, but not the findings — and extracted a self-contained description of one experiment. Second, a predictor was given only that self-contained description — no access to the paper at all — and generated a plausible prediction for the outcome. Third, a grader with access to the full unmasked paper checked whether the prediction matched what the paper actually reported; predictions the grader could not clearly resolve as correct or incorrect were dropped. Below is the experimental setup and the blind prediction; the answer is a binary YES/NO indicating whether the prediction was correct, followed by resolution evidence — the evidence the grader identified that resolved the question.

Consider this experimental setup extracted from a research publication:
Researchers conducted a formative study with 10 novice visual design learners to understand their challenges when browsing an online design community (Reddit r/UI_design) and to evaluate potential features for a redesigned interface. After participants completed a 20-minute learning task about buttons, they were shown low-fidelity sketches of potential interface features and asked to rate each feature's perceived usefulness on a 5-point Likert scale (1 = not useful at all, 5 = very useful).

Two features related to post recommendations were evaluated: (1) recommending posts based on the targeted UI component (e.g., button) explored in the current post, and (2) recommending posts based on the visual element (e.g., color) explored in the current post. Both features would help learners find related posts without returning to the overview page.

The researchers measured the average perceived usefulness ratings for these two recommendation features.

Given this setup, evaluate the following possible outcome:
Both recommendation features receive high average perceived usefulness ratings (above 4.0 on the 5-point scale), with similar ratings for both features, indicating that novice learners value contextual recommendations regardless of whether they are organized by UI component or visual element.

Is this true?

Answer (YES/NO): NO